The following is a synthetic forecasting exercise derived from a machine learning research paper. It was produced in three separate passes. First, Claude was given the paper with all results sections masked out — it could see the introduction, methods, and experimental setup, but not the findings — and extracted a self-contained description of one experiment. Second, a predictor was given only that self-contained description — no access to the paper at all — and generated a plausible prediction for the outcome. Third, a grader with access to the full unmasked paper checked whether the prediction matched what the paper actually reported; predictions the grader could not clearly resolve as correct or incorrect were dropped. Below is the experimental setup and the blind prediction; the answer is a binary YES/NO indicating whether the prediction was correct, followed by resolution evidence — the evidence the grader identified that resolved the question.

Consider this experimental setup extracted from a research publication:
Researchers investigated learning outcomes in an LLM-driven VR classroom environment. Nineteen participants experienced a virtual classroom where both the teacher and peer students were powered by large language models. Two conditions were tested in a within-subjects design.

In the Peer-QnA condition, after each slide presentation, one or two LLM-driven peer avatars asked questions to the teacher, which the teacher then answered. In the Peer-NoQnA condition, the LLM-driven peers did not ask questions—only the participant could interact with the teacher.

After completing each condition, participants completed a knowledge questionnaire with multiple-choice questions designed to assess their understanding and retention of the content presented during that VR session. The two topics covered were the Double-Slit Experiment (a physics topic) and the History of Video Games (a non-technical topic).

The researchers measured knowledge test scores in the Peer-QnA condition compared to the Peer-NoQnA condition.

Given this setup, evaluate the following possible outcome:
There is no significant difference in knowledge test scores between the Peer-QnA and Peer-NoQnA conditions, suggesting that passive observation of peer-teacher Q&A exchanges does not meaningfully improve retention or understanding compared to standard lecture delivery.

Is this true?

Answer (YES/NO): NO